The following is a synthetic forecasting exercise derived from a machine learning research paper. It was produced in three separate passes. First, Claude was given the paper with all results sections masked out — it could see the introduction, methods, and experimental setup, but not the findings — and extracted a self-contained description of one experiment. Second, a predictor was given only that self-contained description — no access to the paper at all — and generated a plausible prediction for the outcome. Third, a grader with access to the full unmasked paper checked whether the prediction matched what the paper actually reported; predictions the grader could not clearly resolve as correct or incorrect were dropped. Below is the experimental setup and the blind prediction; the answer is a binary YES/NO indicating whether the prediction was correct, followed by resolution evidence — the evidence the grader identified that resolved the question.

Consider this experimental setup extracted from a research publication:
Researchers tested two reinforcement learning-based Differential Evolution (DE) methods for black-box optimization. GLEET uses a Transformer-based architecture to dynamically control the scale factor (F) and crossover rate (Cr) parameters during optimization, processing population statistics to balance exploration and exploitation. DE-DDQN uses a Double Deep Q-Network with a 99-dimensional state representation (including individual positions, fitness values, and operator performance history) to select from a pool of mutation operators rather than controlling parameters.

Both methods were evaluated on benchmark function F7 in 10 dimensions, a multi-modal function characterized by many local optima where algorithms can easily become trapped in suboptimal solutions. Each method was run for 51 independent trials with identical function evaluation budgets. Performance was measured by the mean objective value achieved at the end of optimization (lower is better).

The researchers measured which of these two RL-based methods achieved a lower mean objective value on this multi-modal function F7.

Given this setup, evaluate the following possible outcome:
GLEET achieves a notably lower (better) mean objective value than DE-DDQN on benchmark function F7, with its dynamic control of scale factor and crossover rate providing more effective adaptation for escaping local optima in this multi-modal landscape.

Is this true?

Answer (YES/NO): YES